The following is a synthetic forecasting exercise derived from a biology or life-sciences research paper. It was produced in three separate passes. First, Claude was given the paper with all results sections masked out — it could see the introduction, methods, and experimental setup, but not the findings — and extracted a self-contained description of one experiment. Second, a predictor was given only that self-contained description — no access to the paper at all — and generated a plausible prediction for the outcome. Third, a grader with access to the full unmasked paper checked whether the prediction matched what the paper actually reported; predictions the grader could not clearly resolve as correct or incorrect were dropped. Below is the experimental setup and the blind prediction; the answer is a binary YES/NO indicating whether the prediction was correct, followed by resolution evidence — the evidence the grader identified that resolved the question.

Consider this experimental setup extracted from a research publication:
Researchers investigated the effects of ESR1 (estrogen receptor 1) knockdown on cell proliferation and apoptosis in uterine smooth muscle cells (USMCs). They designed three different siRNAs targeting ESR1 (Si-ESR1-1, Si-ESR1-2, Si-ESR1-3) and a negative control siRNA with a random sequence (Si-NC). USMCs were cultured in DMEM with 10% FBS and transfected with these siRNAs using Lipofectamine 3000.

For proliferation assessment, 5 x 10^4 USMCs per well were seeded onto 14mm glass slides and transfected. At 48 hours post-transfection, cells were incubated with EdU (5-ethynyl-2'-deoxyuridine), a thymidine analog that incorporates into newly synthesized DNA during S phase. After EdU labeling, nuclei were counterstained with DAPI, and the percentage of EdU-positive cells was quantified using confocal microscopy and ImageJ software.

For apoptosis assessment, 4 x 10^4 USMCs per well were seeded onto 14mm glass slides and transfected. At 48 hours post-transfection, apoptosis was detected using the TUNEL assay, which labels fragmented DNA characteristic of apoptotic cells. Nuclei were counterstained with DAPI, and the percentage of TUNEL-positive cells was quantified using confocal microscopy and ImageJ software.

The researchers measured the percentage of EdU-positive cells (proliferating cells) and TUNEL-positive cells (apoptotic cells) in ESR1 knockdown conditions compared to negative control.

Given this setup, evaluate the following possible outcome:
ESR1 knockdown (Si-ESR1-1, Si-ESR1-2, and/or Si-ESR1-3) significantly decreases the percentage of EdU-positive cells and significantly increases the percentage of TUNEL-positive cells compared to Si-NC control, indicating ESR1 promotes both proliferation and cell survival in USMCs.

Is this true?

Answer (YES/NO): YES